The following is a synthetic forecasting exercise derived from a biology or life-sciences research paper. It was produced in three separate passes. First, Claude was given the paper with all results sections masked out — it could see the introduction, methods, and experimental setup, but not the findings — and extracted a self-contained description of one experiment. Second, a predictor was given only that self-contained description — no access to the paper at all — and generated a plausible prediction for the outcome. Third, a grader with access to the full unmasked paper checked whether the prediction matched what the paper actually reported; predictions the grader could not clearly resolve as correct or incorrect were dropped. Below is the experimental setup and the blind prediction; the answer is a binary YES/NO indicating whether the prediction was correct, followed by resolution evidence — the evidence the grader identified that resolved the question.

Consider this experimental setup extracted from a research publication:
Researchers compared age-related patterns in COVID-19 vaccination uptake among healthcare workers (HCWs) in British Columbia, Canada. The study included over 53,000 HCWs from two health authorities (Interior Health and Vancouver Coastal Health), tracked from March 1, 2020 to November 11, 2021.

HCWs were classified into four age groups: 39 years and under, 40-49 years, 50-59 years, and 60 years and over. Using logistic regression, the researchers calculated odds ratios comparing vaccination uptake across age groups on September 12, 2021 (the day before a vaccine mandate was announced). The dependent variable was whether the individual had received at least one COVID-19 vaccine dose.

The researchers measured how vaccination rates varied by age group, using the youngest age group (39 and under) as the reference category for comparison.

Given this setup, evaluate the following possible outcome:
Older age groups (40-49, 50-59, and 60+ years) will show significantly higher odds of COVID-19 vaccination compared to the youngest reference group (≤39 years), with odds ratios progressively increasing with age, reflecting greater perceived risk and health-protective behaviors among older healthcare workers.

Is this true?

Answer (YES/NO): NO